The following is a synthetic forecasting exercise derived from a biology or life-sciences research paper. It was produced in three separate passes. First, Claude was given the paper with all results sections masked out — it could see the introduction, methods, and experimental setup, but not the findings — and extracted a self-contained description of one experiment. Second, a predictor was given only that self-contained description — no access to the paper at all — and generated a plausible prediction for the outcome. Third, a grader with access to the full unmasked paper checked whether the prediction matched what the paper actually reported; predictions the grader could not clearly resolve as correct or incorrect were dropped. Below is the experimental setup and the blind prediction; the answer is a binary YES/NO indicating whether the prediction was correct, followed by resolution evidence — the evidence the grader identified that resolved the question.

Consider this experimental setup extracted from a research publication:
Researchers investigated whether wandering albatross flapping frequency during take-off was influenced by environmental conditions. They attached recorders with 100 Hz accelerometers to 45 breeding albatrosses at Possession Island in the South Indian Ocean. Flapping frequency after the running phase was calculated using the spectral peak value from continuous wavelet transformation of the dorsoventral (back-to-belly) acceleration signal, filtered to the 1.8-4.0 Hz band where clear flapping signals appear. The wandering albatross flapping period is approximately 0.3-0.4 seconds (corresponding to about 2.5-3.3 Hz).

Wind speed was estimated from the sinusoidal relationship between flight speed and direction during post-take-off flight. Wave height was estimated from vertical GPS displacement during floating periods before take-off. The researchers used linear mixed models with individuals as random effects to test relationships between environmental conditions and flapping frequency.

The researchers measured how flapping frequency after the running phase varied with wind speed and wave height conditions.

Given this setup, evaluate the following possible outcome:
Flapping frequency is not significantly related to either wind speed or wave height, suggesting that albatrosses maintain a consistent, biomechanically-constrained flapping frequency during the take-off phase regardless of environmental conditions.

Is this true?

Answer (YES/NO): NO